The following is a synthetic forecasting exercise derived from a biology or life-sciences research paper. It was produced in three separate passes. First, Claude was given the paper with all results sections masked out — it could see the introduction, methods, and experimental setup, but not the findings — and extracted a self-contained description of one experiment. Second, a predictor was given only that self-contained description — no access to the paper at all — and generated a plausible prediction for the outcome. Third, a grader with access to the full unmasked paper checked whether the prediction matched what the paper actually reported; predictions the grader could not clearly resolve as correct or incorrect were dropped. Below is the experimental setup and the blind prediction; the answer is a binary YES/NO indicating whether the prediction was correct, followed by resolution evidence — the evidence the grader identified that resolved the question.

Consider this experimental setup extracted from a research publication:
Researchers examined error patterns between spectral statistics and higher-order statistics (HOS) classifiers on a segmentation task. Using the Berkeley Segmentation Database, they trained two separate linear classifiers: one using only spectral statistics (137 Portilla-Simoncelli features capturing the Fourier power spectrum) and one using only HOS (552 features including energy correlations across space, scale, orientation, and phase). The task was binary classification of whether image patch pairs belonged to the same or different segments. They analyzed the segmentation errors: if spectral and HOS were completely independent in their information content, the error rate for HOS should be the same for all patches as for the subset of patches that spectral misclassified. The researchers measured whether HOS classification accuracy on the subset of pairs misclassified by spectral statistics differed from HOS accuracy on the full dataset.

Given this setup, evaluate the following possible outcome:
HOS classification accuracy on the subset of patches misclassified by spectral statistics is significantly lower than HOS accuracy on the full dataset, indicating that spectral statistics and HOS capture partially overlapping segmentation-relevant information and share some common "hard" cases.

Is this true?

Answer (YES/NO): YES